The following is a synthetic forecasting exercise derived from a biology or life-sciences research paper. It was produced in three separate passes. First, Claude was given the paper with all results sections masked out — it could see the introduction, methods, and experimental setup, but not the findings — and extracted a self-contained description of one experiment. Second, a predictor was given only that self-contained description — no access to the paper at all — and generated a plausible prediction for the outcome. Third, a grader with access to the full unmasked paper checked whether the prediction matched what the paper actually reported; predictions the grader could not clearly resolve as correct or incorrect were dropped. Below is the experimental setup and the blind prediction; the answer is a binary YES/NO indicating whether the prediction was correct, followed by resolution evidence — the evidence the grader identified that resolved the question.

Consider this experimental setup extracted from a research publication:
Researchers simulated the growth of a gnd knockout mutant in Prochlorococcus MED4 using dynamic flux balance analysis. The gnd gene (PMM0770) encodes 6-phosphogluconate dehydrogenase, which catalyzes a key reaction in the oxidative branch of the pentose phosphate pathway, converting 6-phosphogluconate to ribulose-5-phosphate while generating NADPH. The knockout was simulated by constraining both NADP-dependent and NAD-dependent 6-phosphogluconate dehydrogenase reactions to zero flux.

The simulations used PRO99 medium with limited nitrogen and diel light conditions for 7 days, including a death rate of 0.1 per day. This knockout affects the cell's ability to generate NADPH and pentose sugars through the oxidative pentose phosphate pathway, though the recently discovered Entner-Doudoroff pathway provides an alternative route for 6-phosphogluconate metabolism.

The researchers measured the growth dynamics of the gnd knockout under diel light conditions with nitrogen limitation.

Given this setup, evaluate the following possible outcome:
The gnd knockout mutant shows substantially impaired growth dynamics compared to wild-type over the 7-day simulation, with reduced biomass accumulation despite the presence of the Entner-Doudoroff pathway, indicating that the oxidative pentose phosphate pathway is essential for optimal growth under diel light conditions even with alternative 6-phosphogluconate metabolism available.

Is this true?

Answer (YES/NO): NO